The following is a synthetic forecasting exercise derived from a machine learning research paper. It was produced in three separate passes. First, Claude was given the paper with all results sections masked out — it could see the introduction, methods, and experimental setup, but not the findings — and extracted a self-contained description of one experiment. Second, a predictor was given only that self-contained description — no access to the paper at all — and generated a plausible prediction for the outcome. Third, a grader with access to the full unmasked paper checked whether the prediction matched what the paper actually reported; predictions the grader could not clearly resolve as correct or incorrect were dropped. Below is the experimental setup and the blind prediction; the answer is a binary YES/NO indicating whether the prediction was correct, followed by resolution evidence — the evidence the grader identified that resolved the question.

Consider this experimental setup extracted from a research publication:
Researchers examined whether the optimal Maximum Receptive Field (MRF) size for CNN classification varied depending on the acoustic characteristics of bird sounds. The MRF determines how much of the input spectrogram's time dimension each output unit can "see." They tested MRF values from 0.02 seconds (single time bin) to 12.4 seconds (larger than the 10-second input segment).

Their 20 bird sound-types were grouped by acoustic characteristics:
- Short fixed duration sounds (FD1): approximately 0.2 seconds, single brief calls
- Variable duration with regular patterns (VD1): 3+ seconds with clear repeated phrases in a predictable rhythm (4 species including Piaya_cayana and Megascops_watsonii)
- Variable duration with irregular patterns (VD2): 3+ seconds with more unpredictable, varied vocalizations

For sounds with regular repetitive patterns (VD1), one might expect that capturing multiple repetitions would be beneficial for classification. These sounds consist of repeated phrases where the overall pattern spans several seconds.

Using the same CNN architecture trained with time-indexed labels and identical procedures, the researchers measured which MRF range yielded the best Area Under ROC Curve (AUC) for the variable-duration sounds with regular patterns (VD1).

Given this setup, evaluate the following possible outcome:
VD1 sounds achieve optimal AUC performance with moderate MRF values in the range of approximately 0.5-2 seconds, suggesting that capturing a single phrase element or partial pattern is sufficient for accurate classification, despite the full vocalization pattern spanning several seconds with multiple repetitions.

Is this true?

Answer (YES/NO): YES